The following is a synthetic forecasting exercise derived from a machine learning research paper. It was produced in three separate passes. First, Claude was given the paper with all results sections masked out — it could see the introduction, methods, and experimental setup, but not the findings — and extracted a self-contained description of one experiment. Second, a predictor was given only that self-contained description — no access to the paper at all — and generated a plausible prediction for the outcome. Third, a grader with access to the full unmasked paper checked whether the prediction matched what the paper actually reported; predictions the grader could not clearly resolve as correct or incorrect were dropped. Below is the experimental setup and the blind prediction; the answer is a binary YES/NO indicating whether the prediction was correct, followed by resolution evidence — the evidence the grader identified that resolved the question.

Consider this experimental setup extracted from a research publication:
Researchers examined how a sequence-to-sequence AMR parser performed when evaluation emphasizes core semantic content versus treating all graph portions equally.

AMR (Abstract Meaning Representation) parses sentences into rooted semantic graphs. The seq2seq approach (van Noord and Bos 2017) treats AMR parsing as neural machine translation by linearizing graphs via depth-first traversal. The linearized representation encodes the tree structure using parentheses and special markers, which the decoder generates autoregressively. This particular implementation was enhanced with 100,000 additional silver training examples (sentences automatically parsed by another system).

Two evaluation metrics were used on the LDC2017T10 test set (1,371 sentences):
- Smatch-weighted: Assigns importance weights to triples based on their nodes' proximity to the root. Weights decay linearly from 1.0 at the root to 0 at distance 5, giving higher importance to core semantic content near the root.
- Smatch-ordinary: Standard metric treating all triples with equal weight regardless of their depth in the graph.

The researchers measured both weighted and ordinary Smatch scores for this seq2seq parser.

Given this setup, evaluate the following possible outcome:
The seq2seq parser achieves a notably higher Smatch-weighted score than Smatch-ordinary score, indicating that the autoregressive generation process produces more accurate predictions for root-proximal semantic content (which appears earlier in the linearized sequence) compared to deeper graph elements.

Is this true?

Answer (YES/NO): NO